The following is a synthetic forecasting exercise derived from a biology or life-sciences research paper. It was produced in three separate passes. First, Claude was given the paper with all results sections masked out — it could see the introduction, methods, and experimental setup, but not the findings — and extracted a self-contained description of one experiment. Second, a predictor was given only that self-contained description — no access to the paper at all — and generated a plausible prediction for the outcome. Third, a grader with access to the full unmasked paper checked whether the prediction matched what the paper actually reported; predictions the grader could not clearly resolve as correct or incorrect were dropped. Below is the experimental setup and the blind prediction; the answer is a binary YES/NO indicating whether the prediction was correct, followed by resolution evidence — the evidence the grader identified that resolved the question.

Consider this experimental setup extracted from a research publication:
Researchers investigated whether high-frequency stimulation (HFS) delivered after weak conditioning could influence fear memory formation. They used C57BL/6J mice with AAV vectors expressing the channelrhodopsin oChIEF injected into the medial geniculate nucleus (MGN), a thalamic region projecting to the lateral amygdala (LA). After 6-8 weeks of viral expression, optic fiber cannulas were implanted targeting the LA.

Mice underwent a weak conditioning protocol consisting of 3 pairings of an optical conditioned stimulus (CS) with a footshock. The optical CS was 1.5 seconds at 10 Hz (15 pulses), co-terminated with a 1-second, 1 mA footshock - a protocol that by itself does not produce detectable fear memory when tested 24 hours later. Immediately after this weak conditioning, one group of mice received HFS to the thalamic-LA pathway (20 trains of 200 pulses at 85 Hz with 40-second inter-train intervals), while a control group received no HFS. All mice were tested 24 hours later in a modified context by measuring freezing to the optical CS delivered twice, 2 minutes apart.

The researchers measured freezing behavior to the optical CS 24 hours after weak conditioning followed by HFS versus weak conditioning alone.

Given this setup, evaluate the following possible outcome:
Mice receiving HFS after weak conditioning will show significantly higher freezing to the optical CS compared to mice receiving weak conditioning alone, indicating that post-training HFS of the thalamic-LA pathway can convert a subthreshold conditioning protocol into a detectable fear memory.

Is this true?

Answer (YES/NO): YES